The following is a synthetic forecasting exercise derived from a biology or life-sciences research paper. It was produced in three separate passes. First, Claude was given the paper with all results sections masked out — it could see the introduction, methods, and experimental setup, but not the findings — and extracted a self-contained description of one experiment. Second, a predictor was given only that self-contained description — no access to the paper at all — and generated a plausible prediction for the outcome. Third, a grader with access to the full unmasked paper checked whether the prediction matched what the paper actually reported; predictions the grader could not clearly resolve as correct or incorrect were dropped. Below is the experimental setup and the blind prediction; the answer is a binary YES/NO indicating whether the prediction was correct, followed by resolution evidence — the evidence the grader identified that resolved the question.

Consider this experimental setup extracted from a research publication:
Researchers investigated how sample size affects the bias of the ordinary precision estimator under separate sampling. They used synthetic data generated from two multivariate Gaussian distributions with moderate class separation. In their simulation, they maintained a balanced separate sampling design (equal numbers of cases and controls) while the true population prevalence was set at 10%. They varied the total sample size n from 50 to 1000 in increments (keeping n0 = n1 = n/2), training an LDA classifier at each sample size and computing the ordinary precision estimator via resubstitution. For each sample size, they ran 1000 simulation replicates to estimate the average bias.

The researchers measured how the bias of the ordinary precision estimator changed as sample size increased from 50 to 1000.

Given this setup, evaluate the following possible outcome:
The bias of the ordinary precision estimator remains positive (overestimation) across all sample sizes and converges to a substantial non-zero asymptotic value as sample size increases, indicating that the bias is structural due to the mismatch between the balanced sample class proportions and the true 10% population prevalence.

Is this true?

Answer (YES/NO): YES